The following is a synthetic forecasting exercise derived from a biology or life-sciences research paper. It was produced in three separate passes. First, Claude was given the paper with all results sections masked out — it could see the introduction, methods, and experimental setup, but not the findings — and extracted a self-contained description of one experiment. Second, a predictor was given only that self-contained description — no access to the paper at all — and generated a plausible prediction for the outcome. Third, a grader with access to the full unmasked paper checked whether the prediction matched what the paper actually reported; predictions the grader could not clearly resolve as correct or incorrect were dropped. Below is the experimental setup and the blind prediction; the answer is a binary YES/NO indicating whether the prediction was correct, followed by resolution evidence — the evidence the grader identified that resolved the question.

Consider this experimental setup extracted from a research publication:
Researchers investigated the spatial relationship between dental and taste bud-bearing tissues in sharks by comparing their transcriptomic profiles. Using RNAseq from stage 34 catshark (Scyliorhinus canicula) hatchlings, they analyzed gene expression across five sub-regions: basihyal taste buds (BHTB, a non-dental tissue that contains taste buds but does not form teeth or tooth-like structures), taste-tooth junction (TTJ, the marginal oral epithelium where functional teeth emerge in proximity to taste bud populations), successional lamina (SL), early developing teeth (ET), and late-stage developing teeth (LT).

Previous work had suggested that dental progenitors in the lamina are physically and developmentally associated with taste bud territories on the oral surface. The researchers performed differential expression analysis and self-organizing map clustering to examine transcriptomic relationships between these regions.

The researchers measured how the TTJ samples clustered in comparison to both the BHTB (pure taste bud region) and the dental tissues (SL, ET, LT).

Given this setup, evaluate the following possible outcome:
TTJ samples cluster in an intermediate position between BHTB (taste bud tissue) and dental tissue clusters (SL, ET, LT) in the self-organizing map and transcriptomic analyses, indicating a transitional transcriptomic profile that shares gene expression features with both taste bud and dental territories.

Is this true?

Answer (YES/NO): NO